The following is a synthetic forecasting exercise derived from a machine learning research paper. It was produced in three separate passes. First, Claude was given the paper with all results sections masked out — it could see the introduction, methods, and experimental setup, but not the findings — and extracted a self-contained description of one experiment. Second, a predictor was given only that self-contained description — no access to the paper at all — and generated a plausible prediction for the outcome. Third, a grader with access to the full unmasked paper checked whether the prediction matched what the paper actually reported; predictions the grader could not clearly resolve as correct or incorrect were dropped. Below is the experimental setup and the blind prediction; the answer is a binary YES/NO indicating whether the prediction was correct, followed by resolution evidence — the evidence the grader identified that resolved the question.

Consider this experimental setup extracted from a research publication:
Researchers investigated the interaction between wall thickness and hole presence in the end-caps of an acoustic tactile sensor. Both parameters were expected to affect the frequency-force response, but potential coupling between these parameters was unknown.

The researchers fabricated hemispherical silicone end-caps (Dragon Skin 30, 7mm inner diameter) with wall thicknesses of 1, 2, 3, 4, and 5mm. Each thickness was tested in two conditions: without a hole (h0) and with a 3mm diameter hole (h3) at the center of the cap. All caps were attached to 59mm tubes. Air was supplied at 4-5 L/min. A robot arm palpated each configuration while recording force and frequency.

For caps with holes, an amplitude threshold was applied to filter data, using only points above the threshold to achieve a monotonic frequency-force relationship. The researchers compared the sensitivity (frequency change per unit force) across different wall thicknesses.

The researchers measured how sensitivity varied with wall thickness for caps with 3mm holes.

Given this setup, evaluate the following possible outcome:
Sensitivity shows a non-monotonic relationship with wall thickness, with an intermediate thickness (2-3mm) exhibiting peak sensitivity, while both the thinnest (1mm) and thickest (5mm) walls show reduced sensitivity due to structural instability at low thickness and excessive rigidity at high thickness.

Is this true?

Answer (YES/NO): NO